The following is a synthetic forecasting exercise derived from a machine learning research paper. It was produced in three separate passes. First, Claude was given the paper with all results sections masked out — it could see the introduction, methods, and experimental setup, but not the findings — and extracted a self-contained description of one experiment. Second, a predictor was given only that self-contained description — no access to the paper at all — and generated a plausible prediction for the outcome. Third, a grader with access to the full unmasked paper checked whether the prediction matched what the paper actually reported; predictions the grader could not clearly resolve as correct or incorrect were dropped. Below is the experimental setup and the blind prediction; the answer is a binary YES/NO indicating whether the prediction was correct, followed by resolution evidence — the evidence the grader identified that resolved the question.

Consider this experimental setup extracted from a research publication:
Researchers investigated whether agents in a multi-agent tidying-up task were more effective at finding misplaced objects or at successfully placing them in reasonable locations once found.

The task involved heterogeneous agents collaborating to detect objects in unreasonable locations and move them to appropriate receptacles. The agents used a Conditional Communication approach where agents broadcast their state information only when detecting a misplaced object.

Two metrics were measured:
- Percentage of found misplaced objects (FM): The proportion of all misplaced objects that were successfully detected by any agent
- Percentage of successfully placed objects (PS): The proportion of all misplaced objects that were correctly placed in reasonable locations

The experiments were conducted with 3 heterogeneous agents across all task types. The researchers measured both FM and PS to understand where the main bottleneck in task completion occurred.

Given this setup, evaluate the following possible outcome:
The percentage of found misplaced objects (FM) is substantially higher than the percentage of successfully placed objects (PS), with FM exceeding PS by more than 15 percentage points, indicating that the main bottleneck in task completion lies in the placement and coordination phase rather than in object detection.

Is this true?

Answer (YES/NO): YES